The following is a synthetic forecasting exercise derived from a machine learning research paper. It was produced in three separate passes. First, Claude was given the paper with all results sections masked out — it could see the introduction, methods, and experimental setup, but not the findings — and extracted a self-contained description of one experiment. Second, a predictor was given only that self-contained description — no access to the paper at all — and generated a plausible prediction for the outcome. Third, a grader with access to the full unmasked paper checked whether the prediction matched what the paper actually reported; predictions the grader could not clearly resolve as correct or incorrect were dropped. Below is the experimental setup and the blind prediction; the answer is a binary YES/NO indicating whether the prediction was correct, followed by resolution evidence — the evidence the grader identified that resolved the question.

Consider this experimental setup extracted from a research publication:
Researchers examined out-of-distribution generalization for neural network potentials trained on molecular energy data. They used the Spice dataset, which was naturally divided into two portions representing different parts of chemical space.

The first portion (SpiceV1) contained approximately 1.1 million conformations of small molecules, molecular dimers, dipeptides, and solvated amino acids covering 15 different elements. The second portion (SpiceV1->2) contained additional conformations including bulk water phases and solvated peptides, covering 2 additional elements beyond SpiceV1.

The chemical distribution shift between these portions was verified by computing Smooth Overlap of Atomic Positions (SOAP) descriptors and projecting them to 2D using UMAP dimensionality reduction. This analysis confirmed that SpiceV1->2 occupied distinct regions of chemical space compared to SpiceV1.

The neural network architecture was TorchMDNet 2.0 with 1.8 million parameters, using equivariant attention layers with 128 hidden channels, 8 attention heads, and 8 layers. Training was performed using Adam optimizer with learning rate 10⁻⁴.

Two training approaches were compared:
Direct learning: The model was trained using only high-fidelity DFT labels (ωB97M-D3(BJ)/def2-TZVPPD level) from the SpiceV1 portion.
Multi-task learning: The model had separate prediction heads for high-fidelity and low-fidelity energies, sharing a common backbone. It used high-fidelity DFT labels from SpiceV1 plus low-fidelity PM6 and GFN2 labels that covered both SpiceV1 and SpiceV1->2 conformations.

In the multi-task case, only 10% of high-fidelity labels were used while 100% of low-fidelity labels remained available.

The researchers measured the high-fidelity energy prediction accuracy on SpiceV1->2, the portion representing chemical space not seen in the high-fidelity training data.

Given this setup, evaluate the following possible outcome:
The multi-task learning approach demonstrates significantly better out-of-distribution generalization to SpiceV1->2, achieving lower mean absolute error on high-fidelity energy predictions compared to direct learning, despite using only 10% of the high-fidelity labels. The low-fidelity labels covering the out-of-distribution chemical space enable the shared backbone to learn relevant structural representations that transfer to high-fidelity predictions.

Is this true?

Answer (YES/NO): YES